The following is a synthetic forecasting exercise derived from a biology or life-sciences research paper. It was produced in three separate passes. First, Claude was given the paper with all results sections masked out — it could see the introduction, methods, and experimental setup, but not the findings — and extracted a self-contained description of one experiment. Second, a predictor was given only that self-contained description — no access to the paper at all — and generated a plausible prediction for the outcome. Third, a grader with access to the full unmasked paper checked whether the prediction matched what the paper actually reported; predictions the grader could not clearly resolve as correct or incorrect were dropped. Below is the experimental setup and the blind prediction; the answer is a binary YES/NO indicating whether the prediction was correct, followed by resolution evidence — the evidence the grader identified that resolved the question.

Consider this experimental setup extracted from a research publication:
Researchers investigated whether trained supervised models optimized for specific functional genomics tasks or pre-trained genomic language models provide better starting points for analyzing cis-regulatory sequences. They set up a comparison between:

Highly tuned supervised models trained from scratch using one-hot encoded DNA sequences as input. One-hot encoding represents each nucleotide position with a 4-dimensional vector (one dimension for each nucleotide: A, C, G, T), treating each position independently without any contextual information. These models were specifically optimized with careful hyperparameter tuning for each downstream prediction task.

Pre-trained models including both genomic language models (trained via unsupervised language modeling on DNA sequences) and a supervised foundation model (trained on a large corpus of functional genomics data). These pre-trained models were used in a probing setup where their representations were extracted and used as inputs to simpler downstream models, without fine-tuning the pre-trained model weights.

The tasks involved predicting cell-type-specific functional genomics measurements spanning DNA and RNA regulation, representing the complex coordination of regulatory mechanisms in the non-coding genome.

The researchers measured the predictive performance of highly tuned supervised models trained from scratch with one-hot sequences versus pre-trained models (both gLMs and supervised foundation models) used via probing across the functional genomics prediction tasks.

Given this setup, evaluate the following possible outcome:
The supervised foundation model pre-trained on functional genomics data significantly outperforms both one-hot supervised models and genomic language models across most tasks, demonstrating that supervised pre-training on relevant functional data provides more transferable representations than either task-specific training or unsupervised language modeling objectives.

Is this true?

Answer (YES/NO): NO